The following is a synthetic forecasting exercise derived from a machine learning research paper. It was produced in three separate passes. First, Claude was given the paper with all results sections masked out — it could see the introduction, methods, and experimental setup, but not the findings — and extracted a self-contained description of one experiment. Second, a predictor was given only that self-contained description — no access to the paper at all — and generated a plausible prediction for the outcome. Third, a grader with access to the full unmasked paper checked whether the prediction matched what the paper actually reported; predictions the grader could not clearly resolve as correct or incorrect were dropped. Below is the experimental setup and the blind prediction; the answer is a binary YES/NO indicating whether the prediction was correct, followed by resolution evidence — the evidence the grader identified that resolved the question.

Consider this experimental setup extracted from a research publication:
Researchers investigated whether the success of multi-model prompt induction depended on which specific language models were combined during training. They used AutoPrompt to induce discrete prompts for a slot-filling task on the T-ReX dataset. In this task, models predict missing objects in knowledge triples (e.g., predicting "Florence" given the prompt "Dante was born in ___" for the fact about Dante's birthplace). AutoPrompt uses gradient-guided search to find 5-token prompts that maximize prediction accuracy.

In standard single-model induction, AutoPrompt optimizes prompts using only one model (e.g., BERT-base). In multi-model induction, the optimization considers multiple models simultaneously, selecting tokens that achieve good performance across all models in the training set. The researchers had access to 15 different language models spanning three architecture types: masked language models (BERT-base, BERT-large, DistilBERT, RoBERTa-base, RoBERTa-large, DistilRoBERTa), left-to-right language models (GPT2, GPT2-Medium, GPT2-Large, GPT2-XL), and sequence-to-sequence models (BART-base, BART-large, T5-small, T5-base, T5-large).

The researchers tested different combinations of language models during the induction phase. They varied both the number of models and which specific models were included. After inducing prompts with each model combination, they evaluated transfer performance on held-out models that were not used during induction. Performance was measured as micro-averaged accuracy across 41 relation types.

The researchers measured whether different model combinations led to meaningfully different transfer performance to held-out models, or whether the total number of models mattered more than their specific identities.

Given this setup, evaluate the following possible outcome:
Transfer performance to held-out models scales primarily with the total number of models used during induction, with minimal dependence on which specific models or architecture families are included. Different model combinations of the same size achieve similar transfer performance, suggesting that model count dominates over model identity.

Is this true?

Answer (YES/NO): NO